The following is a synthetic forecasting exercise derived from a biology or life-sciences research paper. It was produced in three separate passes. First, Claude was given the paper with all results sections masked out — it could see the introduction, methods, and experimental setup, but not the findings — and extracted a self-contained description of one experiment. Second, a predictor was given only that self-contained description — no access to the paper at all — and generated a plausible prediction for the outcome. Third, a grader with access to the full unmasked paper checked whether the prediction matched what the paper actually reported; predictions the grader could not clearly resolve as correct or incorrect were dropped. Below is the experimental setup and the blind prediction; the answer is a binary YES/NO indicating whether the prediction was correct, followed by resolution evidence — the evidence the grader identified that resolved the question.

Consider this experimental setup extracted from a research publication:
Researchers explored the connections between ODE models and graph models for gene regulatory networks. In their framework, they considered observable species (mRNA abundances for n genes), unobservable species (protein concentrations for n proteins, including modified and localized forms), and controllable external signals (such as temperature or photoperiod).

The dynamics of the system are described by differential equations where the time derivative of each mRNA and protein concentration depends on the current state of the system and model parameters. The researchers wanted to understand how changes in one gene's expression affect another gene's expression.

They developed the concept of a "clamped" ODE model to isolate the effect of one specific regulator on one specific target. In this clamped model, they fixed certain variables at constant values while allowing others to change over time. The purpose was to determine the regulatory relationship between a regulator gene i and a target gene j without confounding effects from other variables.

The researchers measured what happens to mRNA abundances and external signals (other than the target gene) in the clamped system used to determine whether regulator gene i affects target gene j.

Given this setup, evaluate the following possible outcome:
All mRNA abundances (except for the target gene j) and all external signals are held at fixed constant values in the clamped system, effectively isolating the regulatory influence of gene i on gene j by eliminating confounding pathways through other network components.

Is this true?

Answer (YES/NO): YES